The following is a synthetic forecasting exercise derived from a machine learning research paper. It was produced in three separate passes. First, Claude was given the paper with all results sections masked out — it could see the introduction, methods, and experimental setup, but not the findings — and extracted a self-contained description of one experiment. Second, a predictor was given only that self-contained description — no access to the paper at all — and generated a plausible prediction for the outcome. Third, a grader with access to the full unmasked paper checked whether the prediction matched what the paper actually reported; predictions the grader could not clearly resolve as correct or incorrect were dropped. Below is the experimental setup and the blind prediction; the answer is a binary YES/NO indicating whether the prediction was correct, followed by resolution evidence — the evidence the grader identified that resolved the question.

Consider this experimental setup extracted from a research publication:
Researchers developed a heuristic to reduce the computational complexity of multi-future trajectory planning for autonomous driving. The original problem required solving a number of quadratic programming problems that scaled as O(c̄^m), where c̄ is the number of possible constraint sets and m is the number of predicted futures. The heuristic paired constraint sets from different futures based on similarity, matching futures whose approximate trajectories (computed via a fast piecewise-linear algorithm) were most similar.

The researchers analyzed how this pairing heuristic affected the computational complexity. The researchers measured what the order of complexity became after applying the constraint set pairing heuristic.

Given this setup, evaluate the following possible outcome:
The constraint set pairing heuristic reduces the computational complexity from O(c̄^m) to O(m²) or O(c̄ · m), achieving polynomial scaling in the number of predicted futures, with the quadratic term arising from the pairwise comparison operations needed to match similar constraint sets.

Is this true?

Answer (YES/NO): NO